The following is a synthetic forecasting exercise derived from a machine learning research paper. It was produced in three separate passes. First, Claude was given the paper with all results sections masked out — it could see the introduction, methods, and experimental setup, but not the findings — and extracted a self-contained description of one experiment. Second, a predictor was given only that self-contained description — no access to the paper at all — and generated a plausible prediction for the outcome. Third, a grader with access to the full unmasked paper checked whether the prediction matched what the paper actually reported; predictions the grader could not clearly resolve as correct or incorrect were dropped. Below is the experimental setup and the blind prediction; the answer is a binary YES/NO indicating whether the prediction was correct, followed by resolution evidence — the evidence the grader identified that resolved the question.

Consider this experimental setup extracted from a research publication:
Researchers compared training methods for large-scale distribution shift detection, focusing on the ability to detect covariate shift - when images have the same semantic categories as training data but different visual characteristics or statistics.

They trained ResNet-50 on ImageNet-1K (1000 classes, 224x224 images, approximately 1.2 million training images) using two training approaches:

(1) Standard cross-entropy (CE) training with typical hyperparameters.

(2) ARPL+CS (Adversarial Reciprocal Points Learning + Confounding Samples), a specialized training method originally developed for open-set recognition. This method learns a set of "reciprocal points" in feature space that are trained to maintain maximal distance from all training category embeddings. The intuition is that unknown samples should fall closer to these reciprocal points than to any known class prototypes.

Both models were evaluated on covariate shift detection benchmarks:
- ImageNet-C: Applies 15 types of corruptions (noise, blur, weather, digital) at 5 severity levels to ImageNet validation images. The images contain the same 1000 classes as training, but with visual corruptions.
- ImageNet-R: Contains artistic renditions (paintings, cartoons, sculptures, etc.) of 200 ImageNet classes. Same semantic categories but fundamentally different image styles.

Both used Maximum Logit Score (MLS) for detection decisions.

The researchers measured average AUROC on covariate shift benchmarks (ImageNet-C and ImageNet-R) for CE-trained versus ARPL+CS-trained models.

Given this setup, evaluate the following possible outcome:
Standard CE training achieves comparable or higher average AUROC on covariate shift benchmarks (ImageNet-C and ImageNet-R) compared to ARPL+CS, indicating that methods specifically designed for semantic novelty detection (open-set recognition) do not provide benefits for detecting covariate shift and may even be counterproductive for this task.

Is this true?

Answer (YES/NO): YES